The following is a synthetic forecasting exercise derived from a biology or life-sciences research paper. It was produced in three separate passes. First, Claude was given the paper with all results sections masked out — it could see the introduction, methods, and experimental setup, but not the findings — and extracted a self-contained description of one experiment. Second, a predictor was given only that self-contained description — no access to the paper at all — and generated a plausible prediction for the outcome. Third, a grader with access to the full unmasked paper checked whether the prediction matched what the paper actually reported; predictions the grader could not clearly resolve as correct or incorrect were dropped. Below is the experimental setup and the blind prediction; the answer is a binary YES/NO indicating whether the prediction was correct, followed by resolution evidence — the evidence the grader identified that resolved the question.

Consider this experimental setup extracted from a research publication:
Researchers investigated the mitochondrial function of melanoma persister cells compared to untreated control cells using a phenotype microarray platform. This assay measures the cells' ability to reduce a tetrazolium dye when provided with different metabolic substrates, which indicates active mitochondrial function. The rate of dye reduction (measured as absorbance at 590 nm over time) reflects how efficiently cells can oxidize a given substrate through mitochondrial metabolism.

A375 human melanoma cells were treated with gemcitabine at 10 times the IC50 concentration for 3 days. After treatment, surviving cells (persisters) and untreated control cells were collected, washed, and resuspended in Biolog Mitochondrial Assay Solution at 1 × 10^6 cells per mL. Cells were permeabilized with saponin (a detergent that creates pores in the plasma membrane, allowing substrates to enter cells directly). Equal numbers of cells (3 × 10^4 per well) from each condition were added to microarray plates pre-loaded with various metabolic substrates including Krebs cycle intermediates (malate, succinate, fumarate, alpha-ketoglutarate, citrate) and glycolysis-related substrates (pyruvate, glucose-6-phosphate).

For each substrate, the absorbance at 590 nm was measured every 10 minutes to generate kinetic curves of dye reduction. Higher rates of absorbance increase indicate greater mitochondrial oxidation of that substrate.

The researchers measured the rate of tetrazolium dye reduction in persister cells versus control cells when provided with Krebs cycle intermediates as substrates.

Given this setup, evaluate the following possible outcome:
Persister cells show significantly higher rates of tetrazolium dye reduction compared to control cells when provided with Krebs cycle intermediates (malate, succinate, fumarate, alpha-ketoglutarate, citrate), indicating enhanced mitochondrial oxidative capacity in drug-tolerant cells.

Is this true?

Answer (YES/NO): NO